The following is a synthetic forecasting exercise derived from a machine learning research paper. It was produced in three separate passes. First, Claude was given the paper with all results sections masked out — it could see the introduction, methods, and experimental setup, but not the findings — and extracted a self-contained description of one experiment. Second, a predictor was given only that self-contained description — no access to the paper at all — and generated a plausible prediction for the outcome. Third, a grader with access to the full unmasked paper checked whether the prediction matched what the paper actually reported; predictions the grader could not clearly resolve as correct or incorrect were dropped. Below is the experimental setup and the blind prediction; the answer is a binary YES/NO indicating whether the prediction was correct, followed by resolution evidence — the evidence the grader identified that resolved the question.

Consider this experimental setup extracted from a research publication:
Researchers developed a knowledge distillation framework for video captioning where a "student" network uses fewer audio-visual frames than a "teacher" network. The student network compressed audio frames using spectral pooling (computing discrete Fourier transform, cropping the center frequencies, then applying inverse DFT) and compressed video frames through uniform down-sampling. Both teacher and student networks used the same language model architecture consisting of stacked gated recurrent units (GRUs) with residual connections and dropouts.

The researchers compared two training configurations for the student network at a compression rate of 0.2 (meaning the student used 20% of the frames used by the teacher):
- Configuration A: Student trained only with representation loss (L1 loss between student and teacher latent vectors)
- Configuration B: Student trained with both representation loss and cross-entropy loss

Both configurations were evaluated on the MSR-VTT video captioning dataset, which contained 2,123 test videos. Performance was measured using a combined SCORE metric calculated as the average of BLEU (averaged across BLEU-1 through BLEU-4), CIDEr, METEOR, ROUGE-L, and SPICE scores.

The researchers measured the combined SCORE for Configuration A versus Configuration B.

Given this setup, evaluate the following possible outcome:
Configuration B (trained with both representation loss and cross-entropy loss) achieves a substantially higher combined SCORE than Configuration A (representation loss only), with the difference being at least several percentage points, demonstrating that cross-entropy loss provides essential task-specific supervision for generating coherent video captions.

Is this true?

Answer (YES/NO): YES